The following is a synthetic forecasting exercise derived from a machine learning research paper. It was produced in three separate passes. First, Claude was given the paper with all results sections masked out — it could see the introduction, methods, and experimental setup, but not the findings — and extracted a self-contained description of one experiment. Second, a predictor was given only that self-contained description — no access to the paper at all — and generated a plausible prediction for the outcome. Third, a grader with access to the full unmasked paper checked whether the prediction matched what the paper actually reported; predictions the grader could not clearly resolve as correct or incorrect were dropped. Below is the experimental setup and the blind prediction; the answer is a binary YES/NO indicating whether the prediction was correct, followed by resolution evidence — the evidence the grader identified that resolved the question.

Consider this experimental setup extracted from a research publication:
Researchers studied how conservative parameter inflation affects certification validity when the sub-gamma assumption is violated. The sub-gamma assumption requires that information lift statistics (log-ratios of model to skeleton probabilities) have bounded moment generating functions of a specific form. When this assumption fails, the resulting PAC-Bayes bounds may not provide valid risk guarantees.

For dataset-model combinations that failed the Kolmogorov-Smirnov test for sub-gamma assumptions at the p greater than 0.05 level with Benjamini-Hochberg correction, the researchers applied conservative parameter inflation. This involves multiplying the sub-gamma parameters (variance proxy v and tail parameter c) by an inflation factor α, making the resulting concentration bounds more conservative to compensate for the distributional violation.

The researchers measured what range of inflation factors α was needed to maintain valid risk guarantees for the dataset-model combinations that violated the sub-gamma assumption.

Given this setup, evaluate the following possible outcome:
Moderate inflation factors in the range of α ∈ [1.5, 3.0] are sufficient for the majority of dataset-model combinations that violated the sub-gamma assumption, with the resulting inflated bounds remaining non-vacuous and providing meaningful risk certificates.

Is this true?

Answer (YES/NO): NO